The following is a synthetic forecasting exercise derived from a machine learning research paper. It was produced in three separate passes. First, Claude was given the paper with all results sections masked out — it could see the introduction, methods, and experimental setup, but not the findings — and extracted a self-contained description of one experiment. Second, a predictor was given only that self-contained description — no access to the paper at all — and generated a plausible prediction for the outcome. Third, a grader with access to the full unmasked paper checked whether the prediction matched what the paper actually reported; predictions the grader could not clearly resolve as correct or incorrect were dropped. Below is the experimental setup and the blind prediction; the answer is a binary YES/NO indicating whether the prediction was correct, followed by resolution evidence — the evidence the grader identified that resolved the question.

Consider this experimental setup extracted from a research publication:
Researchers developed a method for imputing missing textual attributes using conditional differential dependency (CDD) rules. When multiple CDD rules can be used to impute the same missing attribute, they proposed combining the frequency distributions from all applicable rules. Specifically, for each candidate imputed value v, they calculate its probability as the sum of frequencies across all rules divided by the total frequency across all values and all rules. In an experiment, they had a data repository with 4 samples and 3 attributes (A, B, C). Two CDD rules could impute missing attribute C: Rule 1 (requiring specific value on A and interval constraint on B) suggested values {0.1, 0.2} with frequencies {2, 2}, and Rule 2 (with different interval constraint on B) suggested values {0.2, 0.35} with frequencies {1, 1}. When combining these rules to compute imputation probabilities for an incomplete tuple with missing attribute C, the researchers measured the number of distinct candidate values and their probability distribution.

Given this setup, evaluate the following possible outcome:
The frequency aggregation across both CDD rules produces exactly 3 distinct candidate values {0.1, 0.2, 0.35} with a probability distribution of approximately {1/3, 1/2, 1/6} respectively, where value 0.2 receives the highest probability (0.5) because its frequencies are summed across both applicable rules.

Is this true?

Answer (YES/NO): YES